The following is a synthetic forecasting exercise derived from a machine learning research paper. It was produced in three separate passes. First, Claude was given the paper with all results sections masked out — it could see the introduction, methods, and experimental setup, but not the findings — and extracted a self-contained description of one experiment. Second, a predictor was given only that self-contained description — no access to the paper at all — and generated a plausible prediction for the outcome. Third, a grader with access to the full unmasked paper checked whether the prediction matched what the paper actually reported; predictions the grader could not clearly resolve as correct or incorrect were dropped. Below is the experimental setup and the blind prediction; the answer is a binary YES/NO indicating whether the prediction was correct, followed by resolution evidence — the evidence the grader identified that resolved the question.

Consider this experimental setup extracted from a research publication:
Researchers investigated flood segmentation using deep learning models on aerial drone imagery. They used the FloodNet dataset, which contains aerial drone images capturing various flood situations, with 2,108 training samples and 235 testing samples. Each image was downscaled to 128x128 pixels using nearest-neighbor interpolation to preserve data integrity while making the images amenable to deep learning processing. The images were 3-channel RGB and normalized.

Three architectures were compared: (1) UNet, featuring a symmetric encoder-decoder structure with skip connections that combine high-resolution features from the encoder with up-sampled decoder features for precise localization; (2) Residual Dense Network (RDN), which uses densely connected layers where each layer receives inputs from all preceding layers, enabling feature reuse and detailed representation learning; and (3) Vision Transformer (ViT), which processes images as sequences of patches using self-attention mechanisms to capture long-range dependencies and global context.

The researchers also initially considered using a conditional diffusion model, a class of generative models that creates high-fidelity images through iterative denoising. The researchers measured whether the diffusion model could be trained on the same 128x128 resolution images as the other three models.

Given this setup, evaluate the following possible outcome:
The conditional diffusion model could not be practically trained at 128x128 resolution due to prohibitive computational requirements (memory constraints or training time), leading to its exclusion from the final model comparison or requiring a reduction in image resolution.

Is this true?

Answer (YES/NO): YES